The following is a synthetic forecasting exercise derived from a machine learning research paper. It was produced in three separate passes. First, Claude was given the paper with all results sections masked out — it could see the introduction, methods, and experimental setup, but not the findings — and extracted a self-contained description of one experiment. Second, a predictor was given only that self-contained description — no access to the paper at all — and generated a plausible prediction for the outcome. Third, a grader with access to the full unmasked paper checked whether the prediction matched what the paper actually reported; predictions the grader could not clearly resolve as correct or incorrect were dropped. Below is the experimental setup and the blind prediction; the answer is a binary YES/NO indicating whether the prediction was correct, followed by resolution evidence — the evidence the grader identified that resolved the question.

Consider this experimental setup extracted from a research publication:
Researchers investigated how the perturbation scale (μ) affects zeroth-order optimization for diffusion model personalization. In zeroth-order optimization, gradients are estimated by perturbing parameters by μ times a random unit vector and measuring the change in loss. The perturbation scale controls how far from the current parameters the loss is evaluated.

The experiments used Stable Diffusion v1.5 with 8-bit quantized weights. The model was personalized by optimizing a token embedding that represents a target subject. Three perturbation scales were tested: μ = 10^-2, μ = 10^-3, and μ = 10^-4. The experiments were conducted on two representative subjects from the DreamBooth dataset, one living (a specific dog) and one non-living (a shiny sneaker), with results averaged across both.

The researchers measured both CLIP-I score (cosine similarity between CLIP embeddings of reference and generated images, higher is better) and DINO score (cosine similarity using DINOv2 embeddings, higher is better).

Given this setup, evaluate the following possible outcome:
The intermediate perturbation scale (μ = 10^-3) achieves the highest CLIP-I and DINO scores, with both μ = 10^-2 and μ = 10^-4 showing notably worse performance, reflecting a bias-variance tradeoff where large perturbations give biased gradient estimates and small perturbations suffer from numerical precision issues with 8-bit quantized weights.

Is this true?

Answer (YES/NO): NO